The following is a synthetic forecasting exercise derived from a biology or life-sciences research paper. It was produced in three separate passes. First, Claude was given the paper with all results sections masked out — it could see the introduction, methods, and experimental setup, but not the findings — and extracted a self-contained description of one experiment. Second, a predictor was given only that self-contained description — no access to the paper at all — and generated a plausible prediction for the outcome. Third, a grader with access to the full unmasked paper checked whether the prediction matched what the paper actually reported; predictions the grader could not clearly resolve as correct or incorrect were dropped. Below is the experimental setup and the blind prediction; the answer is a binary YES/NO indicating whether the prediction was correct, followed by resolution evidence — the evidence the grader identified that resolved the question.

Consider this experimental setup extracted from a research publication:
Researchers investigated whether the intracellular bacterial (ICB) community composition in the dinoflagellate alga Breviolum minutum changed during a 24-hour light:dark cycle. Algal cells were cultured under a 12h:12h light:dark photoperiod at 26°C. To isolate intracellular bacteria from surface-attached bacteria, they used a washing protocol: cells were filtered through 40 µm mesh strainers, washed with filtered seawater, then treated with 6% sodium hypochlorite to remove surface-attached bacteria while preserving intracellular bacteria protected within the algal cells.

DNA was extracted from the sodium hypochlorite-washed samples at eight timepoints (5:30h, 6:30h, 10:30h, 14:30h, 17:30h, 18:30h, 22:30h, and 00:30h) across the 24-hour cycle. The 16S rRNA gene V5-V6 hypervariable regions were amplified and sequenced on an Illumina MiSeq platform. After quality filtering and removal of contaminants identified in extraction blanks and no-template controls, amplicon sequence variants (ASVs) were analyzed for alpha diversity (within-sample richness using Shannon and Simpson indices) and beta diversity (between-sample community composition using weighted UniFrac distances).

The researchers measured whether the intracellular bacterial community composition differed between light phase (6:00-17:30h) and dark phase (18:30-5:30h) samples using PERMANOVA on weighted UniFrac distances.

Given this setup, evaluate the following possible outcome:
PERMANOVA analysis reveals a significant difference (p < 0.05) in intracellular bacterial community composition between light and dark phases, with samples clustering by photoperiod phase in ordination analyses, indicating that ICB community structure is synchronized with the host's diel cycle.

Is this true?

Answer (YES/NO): NO